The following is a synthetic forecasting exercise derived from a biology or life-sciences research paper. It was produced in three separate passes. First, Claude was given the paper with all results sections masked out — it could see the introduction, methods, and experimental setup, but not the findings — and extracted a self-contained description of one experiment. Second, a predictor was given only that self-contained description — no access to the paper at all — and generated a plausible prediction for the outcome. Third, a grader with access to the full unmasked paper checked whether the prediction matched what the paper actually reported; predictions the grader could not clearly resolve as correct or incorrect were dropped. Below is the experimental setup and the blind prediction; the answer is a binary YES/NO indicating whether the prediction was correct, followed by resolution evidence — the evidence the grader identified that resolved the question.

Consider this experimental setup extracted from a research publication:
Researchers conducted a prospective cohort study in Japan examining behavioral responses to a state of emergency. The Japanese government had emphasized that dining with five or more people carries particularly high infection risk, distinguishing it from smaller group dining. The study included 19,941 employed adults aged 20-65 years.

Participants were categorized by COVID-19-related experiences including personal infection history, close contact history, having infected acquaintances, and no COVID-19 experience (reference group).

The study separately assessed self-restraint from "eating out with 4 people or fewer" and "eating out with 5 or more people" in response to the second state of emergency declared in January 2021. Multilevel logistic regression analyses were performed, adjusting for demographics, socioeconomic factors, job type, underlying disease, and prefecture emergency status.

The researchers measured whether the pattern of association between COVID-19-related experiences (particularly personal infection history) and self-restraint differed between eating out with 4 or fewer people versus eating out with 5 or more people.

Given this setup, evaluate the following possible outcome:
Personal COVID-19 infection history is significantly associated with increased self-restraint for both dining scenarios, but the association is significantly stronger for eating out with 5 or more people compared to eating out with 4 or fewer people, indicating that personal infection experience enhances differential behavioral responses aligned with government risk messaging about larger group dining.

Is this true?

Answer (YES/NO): NO